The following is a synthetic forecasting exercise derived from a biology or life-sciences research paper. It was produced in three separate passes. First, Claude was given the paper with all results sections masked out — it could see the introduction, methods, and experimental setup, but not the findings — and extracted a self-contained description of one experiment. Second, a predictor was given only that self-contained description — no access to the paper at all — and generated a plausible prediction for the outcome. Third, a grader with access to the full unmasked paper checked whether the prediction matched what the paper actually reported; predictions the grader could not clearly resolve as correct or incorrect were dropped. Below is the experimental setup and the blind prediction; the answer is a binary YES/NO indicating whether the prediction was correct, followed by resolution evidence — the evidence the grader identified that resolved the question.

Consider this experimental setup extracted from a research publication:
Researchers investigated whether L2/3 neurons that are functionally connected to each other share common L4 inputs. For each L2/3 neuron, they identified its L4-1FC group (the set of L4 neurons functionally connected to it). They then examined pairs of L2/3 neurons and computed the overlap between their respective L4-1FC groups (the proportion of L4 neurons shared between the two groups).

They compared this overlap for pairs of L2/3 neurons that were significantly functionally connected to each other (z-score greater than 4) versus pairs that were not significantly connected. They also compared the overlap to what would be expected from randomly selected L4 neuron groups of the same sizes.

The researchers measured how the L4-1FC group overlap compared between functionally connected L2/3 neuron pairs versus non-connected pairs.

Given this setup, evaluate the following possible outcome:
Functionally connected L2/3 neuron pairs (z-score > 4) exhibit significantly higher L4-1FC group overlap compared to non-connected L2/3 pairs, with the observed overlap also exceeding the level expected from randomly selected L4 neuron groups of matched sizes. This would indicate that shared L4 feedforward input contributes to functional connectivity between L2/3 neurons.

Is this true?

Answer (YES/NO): YES